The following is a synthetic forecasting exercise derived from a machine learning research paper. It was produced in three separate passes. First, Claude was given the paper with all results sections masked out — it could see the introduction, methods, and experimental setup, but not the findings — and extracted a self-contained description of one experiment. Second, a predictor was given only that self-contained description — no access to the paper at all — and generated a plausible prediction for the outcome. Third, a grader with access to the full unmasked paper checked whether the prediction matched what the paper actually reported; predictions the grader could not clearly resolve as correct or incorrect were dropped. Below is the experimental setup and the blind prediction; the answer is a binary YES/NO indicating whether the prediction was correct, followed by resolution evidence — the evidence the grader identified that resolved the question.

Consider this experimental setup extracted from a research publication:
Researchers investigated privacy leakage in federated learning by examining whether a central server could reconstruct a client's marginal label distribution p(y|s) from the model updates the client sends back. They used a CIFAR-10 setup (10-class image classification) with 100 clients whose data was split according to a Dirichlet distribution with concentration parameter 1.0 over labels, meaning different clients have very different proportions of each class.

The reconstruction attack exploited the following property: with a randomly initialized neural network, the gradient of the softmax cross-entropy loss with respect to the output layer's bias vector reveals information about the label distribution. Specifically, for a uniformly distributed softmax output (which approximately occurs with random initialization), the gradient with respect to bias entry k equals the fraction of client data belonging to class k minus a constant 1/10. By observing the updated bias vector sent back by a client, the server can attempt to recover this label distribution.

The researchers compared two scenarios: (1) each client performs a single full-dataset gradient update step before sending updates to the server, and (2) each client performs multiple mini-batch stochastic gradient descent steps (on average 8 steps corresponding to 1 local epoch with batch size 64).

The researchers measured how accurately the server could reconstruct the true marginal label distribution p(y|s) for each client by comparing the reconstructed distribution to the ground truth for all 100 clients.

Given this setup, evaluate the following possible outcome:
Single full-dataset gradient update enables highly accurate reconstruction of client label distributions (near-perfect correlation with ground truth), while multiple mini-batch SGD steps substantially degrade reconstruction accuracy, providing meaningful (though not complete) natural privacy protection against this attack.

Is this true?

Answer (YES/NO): NO